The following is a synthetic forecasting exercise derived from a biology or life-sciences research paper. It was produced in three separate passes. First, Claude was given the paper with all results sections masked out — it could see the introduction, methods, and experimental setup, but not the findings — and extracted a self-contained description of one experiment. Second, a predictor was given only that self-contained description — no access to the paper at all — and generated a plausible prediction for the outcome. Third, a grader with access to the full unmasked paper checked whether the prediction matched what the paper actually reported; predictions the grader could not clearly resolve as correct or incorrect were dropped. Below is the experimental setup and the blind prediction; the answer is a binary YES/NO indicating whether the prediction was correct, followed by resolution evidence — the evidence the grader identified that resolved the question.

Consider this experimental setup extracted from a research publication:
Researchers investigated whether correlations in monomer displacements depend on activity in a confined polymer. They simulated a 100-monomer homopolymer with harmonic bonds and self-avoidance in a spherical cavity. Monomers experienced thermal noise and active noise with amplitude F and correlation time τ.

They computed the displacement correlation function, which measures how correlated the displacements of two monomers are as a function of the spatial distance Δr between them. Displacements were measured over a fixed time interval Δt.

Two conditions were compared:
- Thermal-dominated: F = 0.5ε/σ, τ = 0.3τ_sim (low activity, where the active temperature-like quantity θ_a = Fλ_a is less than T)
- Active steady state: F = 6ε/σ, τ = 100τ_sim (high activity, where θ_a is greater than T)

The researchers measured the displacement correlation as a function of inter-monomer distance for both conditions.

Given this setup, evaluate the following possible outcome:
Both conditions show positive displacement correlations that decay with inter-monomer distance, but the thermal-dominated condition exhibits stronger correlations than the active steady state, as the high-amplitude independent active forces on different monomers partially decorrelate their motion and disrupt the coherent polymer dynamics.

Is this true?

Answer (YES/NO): NO